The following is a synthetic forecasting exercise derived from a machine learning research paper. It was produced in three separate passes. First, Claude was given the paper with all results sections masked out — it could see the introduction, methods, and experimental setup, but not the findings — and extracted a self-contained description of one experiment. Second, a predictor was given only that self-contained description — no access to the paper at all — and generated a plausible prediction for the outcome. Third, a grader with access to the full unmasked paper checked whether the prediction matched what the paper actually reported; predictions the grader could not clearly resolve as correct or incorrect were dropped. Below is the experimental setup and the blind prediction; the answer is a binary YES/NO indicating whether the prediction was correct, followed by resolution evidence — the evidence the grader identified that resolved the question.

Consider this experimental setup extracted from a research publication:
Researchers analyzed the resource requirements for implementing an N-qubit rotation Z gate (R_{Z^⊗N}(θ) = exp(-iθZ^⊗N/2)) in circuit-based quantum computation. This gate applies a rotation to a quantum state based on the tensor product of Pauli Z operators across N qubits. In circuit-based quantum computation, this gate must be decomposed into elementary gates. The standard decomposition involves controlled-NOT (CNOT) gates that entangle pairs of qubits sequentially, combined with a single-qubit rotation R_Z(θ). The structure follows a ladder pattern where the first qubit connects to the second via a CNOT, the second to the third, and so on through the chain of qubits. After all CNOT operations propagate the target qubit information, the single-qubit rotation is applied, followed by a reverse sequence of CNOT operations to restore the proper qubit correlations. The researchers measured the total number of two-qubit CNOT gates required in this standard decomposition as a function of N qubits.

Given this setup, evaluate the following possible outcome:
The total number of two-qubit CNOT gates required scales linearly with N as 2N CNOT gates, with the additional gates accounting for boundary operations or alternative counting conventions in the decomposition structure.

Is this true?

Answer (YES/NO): NO